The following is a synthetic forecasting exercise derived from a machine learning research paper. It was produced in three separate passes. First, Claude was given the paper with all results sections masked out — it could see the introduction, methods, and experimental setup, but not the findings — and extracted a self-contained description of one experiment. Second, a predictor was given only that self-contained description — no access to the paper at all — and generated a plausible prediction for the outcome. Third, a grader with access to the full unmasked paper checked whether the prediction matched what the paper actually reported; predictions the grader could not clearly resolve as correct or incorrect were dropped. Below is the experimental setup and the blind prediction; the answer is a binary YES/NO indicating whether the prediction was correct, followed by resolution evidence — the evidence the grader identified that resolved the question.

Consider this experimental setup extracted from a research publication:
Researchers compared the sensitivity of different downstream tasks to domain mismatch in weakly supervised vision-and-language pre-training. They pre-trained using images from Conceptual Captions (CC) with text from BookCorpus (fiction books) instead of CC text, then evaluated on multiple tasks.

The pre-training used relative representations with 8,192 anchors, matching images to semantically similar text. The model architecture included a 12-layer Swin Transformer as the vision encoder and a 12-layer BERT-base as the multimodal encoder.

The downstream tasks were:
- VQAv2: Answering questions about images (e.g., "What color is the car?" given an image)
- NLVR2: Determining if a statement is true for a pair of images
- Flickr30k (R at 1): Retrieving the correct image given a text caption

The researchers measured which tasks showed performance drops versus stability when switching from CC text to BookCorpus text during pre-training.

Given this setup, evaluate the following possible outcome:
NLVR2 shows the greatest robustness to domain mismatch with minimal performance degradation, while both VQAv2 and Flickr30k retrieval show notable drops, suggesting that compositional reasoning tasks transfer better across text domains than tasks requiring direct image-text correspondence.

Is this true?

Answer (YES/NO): NO